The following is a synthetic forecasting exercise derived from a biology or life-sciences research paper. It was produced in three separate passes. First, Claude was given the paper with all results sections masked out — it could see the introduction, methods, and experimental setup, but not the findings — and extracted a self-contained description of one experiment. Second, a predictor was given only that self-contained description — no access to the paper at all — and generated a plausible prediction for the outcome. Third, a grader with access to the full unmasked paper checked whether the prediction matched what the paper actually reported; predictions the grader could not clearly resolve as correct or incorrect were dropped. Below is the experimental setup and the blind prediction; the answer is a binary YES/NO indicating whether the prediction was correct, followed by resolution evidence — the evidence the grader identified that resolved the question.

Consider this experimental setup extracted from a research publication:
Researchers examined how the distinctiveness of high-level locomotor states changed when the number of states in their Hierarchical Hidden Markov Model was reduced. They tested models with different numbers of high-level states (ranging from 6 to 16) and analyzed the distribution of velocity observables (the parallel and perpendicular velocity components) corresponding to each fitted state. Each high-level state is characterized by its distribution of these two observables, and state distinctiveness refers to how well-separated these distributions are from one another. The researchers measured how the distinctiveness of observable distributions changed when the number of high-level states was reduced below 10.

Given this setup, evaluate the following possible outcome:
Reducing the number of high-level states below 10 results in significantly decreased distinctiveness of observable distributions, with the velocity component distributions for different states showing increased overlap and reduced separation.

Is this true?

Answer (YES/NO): YES